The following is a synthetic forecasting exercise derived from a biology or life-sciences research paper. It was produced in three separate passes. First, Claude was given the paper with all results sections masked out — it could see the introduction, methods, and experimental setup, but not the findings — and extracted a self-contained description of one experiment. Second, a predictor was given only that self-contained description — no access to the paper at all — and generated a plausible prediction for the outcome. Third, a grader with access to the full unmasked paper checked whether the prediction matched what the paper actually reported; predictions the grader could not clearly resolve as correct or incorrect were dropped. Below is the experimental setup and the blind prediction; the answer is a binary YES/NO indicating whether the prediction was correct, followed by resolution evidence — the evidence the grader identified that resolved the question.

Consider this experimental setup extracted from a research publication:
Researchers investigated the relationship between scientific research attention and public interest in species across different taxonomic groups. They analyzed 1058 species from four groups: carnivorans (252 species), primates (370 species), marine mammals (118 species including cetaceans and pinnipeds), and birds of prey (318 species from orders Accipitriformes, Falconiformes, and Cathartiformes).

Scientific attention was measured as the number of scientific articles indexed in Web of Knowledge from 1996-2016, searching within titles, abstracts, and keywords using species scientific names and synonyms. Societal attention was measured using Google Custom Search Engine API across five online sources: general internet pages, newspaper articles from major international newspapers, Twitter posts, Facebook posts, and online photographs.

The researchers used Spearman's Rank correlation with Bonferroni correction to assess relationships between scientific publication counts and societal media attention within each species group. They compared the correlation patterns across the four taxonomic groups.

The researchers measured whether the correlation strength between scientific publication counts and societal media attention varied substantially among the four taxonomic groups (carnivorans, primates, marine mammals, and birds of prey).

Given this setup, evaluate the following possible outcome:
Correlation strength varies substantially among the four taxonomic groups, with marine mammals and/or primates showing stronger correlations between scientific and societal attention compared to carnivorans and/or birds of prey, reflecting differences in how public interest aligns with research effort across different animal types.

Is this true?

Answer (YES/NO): NO